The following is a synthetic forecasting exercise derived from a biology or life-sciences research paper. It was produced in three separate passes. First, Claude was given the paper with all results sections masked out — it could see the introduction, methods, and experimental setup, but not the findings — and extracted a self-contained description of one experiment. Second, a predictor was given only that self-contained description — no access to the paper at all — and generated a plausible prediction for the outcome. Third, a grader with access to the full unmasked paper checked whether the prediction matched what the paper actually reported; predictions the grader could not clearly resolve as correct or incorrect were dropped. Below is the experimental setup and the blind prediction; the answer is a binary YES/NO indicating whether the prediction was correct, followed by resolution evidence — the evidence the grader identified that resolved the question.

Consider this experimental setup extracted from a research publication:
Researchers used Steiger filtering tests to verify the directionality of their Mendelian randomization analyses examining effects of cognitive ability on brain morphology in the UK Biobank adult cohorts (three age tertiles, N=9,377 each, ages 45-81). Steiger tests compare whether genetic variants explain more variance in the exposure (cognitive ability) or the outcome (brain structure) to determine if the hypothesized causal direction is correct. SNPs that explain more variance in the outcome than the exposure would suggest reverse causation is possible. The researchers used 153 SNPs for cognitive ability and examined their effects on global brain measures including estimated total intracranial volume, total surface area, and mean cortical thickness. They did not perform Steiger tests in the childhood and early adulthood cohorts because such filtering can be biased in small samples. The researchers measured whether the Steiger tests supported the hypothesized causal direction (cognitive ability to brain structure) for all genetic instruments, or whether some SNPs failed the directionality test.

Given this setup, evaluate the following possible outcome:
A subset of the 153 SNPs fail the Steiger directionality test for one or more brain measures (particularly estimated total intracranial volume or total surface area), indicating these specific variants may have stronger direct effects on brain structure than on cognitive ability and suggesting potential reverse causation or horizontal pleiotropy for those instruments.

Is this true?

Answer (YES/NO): YES